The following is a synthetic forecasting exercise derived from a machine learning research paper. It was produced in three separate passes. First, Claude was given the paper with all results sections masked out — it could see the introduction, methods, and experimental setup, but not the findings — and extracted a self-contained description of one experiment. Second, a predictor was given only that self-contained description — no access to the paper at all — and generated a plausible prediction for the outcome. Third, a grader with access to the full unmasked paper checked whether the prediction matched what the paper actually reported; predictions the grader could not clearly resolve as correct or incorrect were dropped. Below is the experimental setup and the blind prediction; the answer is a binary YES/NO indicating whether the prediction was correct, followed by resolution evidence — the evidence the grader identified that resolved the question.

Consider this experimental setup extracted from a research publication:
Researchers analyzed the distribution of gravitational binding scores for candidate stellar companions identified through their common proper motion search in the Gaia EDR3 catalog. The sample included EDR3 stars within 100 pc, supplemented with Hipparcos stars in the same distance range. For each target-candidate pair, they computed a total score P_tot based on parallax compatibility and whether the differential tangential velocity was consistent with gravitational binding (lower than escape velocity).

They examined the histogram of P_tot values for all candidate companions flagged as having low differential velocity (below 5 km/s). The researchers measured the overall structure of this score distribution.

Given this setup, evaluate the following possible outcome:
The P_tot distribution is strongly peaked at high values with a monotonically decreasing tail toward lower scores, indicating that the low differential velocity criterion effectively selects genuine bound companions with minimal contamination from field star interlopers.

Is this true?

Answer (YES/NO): NO